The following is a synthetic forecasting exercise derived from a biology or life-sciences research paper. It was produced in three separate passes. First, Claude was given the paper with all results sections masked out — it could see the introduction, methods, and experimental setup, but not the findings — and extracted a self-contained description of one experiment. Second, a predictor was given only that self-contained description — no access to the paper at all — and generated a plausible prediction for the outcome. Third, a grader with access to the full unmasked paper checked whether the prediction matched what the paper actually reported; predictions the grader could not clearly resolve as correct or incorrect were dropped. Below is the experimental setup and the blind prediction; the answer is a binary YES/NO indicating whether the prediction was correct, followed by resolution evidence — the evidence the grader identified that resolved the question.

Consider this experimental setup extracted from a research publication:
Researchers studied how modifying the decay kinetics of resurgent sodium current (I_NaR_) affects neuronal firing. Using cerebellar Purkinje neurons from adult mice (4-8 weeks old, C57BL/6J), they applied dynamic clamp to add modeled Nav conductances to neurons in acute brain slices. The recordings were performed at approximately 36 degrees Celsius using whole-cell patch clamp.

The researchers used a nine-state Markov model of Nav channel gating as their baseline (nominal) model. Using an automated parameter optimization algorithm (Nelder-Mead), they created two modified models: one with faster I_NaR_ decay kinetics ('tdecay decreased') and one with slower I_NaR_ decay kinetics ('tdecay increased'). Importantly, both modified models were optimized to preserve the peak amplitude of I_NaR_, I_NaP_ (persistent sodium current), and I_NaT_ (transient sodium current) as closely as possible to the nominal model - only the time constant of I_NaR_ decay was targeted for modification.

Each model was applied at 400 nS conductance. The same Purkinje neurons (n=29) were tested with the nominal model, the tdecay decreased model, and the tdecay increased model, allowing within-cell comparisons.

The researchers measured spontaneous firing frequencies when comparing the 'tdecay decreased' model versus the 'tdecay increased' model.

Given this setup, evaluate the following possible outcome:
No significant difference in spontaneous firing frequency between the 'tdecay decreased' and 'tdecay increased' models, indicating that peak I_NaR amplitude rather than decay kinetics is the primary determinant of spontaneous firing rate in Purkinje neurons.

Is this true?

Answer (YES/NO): NO